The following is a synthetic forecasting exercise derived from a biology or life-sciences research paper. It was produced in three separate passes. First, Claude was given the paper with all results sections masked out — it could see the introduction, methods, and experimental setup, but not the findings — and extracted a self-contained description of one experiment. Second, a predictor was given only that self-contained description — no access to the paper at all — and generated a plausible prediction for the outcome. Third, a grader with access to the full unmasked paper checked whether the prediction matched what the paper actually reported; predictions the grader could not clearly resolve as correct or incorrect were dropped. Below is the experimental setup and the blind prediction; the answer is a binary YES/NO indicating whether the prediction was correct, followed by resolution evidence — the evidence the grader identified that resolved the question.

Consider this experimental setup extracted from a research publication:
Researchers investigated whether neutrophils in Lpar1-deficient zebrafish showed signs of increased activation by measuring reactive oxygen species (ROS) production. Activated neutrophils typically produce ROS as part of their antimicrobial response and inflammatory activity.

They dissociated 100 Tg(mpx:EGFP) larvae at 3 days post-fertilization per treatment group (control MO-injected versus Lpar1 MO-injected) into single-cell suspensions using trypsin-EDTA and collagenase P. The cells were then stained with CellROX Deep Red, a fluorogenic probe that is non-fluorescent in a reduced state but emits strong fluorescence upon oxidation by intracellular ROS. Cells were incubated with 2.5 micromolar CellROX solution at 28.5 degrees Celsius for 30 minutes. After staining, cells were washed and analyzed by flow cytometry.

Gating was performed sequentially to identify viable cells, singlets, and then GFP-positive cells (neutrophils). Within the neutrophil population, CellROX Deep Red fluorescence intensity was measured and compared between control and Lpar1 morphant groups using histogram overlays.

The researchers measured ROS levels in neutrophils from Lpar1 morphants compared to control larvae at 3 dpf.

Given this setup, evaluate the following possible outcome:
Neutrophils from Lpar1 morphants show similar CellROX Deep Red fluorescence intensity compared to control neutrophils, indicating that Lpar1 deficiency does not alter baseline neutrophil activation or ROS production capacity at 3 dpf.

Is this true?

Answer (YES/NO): YES